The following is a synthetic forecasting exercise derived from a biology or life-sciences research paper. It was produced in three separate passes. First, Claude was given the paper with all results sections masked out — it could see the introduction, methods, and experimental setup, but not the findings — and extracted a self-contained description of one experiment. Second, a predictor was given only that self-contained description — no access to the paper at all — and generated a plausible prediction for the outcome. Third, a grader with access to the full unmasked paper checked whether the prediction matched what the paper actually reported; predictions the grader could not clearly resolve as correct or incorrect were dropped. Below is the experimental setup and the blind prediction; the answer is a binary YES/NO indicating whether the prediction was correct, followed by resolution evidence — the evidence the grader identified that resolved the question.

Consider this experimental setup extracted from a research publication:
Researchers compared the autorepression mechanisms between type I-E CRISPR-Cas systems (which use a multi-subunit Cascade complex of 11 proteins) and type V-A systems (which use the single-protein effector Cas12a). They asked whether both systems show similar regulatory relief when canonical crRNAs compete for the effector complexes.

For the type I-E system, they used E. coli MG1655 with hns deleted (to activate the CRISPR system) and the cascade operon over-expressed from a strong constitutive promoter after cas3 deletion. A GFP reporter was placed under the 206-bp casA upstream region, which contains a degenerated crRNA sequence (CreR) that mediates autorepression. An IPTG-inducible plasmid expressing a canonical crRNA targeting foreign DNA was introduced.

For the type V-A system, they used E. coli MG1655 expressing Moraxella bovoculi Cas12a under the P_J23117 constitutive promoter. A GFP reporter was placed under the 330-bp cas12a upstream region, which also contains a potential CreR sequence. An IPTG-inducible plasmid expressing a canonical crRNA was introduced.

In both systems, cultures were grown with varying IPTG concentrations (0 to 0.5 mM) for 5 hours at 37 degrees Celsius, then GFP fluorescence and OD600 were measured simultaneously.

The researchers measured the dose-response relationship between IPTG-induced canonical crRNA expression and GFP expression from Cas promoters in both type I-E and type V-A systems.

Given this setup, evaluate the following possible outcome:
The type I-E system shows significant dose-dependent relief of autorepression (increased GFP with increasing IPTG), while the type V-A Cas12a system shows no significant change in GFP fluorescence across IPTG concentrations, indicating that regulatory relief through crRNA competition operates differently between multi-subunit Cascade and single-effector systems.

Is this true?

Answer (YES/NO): NO